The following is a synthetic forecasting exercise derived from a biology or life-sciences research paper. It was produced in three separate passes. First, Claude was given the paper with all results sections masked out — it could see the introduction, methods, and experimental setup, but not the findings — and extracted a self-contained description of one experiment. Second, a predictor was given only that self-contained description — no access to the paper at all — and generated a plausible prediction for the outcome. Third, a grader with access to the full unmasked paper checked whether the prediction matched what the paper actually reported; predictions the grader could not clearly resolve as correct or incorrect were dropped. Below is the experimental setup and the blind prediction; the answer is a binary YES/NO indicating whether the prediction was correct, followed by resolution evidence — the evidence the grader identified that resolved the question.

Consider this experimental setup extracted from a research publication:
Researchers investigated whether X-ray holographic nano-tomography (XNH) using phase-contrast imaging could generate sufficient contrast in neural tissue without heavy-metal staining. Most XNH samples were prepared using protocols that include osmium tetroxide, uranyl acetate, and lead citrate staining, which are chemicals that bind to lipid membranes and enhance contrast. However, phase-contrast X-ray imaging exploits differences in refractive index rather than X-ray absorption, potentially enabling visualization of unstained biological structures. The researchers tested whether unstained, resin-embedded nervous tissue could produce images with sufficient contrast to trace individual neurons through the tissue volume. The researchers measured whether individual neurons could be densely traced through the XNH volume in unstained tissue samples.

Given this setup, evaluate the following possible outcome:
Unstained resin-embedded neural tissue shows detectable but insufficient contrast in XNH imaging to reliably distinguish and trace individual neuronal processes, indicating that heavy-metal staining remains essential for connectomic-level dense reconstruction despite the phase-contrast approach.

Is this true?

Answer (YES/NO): NO